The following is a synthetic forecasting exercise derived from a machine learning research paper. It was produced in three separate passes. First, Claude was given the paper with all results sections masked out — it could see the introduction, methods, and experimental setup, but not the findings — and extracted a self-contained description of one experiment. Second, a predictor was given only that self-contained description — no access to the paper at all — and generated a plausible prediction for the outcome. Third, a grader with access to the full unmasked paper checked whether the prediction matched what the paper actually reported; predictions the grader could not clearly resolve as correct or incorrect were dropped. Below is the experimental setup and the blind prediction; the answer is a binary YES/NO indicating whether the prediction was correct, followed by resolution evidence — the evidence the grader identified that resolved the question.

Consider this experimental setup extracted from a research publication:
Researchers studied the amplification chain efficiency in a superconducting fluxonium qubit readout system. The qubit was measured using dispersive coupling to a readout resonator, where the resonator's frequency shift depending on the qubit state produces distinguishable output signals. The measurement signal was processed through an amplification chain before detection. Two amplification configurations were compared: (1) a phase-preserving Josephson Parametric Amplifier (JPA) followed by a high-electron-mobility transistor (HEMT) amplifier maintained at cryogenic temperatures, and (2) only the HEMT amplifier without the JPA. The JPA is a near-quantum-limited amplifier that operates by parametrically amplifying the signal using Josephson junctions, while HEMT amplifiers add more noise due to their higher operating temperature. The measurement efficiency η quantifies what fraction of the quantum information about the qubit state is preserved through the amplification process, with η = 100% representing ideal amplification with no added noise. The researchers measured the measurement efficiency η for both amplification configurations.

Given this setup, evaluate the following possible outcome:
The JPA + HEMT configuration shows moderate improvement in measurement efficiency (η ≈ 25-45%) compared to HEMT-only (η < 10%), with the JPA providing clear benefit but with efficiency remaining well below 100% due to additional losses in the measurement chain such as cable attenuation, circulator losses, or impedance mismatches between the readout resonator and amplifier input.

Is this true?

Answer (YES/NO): NO